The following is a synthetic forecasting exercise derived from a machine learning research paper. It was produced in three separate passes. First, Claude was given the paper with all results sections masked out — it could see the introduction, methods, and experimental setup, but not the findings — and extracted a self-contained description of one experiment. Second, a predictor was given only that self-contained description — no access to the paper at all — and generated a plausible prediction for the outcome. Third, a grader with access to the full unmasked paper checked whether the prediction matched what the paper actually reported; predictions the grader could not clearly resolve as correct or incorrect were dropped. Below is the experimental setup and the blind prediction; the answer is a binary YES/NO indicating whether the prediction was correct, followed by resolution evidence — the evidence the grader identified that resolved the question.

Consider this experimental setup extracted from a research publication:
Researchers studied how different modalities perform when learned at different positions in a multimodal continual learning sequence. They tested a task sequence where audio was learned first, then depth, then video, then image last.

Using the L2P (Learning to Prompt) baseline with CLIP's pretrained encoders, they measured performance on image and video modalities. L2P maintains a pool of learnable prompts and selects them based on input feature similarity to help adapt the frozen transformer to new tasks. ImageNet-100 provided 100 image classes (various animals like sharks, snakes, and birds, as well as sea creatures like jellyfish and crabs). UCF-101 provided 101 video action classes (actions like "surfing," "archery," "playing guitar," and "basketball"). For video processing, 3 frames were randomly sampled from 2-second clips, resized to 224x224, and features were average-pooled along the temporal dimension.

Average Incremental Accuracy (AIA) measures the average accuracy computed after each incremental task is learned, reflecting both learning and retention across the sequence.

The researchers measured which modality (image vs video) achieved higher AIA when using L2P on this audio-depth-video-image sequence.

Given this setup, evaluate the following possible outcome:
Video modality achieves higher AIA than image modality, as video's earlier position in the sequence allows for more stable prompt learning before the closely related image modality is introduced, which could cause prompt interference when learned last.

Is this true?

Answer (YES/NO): NO